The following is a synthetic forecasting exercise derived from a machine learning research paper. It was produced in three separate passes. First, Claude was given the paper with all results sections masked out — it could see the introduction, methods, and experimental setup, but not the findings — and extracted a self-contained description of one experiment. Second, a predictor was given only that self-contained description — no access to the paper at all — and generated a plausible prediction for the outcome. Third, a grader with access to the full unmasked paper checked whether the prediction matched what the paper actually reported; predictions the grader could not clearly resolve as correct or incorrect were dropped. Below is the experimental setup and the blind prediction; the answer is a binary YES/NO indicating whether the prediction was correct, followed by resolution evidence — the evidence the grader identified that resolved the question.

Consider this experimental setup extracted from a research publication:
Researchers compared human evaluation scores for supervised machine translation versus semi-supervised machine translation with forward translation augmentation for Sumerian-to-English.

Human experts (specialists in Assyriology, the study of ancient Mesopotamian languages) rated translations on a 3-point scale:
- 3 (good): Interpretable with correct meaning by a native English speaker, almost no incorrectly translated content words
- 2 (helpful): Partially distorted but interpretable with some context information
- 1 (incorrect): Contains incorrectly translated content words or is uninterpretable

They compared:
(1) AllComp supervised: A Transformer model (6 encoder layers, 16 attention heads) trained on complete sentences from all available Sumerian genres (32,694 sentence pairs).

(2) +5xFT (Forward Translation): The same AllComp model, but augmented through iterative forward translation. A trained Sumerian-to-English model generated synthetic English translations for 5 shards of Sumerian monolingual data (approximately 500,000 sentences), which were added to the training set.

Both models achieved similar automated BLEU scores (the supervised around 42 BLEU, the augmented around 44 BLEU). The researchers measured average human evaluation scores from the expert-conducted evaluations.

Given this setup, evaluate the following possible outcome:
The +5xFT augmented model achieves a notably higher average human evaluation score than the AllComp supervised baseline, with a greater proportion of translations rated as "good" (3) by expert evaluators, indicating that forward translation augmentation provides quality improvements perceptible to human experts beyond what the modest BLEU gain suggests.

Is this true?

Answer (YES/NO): NO